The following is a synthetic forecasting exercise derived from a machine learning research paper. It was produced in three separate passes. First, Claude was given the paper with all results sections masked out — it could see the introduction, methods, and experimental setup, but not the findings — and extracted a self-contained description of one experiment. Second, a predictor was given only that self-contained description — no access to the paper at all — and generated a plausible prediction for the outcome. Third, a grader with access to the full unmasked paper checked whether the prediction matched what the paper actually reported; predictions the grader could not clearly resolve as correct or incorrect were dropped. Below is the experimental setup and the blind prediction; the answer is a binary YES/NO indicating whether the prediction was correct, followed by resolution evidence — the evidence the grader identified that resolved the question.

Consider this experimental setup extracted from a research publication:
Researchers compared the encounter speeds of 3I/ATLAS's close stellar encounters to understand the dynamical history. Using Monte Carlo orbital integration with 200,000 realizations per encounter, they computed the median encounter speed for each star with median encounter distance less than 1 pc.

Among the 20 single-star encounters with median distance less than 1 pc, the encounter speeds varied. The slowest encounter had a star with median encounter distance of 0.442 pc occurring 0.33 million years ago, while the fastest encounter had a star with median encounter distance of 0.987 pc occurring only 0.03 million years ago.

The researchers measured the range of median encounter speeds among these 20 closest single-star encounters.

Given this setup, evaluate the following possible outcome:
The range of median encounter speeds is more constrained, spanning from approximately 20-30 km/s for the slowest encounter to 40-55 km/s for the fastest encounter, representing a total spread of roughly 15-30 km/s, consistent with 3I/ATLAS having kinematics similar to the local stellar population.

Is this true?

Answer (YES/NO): NO